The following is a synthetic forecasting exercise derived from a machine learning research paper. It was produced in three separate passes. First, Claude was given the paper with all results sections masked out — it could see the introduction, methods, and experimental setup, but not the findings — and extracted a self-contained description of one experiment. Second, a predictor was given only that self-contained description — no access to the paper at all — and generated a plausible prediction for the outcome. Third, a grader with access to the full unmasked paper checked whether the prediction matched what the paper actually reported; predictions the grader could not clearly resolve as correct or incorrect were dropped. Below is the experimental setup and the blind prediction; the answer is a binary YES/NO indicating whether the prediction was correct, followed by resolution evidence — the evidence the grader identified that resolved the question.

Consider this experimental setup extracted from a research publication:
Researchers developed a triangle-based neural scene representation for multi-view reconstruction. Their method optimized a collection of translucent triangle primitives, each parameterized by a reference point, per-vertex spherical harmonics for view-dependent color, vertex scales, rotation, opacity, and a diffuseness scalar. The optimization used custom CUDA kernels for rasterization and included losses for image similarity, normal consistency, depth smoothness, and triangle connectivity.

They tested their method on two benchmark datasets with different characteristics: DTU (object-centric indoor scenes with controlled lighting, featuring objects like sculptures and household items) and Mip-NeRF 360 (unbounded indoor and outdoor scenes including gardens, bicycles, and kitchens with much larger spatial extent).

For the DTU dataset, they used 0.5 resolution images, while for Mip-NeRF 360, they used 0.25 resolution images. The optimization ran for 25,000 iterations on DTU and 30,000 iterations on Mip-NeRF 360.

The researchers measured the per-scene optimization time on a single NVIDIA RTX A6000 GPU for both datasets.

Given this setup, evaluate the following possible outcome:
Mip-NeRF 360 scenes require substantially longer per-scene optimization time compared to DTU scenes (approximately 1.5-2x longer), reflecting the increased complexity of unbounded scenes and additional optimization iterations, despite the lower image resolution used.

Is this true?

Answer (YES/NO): NO